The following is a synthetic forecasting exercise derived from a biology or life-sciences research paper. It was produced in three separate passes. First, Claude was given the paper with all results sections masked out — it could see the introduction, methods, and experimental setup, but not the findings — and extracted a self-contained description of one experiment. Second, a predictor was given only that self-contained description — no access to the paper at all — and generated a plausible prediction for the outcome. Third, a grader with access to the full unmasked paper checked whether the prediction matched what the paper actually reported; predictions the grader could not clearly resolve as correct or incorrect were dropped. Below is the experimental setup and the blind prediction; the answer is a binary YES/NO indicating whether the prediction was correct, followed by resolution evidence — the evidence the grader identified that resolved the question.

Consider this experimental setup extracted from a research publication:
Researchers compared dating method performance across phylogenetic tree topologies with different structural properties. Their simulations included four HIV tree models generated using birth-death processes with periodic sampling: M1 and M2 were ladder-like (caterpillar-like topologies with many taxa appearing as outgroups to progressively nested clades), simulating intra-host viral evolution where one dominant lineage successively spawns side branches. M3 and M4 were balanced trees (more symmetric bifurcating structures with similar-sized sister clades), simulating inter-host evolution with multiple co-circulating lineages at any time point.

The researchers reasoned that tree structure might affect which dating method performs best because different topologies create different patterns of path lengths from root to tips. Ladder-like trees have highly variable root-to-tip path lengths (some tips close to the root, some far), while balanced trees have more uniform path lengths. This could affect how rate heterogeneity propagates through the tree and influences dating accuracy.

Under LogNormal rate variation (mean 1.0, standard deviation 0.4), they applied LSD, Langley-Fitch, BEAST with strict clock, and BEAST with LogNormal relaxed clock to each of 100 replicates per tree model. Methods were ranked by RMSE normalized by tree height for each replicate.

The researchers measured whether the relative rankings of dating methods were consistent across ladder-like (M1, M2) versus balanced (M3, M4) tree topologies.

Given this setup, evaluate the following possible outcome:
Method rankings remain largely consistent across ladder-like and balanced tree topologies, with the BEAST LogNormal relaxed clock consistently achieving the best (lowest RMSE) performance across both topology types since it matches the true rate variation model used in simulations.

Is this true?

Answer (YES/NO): NO